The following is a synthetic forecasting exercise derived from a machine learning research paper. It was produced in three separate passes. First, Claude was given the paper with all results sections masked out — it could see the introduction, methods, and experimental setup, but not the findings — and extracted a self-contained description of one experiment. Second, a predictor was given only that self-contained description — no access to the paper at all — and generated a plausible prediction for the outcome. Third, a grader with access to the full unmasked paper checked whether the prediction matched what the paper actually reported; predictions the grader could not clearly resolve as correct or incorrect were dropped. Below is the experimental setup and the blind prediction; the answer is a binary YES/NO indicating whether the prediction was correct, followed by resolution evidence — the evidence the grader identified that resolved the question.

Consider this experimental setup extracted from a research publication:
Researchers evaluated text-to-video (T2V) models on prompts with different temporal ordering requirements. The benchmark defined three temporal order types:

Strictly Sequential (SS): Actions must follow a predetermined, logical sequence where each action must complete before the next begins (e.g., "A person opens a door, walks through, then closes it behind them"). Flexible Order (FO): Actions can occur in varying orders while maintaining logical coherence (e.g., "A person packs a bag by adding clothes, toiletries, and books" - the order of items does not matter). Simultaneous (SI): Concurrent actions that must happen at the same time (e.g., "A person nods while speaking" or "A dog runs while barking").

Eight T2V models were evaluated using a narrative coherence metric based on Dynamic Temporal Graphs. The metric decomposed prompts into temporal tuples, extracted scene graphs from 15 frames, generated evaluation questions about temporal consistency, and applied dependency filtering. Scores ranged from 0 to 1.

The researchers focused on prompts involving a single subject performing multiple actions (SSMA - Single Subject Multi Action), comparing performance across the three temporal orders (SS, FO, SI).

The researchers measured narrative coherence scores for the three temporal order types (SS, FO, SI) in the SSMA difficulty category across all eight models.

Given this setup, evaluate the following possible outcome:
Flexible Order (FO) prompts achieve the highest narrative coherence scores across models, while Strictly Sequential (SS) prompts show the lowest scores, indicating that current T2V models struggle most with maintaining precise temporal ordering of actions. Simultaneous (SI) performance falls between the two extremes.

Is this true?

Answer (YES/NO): NO